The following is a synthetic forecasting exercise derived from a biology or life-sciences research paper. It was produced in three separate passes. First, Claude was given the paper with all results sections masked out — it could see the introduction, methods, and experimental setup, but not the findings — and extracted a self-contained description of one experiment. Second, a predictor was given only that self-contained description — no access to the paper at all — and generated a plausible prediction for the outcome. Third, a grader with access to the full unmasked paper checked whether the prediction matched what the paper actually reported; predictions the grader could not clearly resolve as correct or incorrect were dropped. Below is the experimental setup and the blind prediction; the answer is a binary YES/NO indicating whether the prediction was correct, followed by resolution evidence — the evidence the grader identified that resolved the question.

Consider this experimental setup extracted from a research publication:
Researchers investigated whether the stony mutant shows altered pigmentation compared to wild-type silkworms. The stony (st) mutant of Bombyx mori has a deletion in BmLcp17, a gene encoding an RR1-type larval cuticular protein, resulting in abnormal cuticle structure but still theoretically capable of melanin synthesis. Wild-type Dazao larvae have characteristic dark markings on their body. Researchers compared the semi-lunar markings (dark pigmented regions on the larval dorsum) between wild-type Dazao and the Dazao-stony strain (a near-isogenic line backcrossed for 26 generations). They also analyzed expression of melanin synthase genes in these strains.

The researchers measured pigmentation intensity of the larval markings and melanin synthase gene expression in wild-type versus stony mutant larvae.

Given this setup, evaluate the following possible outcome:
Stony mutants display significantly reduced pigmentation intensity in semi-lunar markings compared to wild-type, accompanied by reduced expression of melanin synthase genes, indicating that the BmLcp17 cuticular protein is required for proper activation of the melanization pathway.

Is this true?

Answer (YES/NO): NO